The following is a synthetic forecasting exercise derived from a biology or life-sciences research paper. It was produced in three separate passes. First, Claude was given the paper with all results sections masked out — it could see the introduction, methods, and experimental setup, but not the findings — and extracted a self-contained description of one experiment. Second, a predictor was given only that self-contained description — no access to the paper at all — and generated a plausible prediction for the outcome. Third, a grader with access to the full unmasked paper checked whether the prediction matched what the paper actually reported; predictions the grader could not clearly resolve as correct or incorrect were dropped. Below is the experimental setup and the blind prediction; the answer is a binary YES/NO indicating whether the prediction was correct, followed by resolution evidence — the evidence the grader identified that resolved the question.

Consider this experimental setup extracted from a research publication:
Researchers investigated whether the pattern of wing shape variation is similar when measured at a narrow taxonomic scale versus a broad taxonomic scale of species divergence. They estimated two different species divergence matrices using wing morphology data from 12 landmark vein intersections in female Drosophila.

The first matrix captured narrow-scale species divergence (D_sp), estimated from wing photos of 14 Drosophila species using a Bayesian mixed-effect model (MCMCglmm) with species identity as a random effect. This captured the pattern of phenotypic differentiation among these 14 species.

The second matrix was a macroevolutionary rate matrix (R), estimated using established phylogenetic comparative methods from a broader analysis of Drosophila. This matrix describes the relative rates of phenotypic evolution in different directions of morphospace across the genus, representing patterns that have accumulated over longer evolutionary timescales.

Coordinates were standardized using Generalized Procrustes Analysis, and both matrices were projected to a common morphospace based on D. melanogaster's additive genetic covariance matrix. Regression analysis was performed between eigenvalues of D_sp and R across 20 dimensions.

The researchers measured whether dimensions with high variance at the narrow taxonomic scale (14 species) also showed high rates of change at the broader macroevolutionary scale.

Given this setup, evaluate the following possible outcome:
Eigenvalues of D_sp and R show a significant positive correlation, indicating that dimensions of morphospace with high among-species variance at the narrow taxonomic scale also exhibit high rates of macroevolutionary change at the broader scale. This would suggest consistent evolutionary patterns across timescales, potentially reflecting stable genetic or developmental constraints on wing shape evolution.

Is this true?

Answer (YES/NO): YES